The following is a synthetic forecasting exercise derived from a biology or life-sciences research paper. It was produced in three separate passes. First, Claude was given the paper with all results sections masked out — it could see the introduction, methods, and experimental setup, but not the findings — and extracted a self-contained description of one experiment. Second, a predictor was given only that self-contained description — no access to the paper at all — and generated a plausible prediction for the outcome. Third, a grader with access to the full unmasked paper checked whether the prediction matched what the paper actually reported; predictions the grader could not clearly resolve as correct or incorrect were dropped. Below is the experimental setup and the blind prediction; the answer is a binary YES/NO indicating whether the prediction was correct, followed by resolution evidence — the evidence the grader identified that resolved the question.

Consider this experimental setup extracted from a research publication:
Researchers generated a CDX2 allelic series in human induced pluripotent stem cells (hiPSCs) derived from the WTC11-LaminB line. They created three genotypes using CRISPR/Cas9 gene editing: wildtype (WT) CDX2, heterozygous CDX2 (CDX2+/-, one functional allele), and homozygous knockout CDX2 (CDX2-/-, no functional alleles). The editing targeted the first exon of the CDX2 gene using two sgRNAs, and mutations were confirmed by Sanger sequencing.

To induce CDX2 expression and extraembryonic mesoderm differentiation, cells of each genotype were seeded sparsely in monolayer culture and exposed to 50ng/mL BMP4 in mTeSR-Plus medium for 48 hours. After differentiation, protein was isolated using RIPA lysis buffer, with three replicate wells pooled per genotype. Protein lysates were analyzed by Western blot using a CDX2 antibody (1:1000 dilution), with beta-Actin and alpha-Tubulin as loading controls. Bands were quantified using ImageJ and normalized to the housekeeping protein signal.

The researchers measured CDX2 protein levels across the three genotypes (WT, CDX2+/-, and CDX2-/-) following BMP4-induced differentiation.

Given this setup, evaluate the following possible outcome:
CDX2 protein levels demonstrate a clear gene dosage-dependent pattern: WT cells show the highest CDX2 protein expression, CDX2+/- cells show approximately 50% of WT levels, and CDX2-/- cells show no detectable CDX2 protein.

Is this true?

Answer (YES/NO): YES